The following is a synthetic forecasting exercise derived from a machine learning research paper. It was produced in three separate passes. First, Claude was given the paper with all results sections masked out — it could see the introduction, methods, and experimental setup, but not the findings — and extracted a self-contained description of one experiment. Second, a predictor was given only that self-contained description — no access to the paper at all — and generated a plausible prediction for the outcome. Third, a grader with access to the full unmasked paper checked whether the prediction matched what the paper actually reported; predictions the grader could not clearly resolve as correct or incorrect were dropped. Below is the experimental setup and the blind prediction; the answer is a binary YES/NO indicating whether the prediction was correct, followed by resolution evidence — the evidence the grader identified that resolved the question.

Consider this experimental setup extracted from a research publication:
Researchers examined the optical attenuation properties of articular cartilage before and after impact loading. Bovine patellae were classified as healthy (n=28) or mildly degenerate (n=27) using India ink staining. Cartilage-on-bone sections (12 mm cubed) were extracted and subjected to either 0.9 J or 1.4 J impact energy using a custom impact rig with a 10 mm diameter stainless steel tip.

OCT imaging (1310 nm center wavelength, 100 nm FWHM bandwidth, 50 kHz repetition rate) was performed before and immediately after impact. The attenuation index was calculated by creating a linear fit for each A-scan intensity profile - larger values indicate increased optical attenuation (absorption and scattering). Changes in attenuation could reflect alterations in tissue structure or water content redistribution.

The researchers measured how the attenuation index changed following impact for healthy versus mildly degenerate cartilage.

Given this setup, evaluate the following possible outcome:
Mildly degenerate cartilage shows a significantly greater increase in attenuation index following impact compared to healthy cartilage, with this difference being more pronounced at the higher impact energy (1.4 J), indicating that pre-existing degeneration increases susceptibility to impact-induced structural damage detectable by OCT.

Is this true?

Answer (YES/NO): NO